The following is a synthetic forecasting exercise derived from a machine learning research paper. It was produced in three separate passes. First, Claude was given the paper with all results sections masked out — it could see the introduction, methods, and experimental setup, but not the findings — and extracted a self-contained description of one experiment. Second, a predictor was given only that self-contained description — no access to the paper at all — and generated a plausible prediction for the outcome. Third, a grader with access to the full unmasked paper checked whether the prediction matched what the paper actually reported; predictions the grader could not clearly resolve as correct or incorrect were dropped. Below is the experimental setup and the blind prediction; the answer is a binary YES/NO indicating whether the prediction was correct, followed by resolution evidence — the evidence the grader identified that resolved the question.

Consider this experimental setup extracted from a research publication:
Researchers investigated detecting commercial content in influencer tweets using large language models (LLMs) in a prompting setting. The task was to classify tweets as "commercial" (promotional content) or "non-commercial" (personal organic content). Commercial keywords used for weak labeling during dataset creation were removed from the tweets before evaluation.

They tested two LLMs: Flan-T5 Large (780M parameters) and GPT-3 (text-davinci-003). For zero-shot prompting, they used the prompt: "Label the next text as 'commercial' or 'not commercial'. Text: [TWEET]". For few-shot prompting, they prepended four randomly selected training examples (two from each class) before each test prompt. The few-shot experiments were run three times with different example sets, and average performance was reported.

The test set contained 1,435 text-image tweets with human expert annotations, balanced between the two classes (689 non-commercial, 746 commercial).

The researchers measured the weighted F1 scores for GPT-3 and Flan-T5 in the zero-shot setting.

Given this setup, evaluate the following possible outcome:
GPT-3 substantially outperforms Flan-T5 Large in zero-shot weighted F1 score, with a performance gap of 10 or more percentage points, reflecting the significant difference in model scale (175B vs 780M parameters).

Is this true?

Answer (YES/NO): YES